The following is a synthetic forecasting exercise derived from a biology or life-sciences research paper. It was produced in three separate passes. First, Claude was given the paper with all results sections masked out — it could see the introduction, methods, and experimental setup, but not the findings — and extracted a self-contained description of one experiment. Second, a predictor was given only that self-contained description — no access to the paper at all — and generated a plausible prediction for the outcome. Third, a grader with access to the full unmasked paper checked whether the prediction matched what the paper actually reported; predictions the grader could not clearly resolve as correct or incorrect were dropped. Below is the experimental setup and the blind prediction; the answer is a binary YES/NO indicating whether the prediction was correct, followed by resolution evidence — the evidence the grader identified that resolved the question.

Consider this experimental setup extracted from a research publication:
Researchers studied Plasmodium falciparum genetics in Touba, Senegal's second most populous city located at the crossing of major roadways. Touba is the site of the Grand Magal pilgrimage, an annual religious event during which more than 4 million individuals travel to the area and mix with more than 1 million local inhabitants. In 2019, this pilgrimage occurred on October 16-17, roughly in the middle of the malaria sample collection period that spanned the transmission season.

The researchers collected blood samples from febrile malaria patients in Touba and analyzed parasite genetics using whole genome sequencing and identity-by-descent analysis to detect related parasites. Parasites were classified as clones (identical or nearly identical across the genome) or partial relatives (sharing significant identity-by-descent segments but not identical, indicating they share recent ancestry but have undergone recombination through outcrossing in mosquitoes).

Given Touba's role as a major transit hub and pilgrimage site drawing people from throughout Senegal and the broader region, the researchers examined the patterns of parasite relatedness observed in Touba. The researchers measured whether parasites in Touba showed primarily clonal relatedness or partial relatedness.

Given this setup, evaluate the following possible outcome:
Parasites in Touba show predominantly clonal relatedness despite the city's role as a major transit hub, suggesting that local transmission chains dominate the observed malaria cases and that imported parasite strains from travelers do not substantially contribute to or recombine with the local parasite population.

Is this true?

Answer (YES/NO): NO